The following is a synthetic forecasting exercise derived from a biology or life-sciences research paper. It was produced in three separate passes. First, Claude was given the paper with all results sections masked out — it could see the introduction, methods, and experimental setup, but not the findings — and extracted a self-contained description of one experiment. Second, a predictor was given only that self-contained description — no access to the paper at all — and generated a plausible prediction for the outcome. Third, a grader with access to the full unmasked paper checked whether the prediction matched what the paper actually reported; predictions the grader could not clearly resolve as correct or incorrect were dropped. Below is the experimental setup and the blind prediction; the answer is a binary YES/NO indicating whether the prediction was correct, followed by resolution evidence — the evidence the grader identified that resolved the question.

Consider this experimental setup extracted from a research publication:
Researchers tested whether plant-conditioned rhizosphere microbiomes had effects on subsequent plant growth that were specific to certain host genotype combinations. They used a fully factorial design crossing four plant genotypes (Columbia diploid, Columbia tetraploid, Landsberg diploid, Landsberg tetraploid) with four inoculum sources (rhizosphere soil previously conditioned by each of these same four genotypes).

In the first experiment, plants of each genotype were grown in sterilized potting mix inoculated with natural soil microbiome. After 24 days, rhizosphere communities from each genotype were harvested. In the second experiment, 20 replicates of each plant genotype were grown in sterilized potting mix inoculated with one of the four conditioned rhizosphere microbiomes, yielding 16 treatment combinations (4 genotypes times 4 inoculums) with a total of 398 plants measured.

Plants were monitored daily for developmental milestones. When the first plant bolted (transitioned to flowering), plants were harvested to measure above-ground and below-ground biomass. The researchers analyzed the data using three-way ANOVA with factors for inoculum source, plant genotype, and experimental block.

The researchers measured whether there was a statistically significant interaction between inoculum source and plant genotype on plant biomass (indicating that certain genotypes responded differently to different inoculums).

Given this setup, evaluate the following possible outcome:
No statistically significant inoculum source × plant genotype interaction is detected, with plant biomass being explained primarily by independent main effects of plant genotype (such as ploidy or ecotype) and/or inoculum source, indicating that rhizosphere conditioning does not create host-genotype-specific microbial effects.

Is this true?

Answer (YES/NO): YES